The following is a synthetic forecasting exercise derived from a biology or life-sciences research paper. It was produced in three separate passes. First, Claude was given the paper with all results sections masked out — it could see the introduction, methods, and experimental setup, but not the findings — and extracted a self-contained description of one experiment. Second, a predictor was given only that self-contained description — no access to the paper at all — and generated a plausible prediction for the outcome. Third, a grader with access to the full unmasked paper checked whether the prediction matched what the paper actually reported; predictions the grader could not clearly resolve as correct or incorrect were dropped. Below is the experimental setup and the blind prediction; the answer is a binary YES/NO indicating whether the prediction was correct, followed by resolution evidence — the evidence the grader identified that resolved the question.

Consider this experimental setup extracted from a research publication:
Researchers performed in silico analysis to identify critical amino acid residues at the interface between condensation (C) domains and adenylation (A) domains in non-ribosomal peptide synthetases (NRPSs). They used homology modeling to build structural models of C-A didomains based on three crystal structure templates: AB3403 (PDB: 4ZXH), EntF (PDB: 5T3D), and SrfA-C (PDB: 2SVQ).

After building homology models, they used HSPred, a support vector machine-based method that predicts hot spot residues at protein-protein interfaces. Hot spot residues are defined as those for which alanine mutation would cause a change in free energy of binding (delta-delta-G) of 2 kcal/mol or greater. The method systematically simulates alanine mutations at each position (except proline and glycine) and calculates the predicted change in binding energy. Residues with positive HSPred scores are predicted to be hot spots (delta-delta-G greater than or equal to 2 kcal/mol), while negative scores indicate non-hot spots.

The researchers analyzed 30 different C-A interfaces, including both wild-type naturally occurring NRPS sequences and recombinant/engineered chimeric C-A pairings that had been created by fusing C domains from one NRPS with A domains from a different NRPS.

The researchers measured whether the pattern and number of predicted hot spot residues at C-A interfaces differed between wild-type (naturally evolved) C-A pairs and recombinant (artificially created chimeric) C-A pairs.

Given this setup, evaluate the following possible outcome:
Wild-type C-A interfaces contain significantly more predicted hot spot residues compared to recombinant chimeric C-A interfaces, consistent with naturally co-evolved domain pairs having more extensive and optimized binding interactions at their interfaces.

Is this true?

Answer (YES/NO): NO